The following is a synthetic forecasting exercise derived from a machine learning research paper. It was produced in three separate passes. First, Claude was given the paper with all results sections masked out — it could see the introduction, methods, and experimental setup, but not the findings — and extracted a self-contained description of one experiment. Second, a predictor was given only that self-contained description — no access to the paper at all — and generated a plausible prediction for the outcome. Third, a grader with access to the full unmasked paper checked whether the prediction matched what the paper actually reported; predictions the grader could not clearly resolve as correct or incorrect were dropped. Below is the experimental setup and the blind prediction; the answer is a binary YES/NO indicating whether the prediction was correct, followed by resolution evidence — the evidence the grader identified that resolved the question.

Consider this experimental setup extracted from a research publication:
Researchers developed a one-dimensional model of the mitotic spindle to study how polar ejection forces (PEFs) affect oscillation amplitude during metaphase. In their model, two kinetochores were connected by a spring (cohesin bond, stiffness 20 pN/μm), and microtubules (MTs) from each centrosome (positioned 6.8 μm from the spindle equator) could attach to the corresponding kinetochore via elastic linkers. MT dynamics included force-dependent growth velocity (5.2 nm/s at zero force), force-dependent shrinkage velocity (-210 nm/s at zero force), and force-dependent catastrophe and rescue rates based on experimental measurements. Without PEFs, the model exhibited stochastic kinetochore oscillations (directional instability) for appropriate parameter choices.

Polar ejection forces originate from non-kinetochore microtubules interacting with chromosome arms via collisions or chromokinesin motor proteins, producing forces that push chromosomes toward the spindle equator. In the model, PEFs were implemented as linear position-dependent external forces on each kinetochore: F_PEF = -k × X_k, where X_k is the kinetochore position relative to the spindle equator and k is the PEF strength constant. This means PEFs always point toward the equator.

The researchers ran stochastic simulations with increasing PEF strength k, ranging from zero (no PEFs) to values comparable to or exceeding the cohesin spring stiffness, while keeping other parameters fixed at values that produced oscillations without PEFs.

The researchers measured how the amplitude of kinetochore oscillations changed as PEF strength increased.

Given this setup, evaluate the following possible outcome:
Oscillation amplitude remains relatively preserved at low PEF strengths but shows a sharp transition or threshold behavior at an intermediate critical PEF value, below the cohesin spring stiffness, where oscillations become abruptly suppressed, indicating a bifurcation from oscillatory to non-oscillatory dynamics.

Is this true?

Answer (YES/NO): NO